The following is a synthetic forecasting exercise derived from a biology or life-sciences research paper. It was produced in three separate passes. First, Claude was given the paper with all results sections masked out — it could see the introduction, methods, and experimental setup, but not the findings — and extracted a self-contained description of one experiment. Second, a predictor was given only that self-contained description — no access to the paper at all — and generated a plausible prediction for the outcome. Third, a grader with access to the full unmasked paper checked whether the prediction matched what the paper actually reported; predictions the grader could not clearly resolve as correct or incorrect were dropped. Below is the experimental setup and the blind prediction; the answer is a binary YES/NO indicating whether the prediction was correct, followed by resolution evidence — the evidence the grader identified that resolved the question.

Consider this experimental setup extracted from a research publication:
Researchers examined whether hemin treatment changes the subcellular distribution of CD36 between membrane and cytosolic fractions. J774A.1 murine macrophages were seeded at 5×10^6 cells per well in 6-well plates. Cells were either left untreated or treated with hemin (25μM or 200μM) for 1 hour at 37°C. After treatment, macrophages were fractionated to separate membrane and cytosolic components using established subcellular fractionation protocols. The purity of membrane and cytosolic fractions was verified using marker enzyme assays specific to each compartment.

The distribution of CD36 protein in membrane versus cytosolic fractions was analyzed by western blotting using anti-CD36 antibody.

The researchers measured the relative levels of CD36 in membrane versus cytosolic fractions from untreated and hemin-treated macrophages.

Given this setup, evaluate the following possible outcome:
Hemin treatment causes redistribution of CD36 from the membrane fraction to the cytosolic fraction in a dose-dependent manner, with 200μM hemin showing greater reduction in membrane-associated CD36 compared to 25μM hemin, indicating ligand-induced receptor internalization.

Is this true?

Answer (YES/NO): NO